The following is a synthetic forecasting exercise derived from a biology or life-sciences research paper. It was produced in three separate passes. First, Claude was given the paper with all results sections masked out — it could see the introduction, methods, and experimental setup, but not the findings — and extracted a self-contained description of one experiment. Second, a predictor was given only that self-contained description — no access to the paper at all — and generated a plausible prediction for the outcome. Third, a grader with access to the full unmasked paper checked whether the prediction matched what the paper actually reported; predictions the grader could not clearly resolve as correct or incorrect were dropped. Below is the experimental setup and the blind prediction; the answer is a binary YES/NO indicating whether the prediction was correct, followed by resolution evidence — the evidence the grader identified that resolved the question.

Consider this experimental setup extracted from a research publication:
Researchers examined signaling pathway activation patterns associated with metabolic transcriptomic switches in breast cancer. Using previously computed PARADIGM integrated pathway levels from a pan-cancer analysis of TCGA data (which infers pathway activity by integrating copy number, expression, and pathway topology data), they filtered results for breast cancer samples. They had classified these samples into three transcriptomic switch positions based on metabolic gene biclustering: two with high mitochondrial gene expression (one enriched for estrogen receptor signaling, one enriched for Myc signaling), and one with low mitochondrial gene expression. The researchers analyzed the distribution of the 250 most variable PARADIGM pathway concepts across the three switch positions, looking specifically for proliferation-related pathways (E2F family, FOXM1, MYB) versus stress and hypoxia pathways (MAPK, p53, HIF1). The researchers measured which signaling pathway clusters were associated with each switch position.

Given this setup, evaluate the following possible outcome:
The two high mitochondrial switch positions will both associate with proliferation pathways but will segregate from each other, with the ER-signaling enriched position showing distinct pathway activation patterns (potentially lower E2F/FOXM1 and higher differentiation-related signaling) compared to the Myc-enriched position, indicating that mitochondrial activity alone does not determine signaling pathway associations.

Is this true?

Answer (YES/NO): NO